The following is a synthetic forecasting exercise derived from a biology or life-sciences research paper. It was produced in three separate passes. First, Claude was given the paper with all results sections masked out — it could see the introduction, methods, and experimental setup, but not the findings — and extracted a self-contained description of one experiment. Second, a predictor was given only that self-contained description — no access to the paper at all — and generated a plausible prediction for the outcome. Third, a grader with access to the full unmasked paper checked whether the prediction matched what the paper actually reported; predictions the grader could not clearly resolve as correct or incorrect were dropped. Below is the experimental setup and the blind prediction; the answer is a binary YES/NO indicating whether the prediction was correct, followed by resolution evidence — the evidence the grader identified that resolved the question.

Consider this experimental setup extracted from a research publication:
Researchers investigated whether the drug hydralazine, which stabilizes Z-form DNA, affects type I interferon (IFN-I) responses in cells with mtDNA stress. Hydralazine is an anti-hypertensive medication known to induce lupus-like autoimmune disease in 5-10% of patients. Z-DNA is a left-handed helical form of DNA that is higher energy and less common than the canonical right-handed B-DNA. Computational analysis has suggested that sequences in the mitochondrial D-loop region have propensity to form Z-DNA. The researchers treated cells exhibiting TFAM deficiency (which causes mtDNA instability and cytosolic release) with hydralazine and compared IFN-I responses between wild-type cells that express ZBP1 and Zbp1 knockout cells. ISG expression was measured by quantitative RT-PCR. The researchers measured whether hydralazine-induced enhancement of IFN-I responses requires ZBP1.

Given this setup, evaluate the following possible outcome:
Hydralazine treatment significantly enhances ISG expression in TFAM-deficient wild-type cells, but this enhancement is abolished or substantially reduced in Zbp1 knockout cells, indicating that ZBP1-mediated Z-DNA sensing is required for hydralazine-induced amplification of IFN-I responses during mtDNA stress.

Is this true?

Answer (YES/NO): YES